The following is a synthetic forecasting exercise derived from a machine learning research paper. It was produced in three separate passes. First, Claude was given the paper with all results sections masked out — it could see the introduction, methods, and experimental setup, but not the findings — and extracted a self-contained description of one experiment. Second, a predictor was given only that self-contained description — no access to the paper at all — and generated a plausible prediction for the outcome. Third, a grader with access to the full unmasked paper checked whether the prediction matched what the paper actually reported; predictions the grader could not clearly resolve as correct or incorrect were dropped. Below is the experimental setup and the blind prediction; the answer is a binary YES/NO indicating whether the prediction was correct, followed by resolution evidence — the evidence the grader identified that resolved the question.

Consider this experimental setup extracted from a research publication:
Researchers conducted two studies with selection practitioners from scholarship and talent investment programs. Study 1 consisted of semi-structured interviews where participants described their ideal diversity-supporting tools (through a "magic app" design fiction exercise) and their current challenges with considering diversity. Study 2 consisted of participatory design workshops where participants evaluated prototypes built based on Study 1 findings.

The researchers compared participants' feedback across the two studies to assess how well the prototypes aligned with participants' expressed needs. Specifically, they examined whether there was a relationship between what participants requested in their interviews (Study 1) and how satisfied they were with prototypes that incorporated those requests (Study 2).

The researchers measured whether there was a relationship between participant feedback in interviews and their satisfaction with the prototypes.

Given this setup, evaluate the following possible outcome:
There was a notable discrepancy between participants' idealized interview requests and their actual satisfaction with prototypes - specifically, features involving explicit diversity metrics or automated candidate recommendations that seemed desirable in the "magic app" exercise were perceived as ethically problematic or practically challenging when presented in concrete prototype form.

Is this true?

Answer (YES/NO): NO